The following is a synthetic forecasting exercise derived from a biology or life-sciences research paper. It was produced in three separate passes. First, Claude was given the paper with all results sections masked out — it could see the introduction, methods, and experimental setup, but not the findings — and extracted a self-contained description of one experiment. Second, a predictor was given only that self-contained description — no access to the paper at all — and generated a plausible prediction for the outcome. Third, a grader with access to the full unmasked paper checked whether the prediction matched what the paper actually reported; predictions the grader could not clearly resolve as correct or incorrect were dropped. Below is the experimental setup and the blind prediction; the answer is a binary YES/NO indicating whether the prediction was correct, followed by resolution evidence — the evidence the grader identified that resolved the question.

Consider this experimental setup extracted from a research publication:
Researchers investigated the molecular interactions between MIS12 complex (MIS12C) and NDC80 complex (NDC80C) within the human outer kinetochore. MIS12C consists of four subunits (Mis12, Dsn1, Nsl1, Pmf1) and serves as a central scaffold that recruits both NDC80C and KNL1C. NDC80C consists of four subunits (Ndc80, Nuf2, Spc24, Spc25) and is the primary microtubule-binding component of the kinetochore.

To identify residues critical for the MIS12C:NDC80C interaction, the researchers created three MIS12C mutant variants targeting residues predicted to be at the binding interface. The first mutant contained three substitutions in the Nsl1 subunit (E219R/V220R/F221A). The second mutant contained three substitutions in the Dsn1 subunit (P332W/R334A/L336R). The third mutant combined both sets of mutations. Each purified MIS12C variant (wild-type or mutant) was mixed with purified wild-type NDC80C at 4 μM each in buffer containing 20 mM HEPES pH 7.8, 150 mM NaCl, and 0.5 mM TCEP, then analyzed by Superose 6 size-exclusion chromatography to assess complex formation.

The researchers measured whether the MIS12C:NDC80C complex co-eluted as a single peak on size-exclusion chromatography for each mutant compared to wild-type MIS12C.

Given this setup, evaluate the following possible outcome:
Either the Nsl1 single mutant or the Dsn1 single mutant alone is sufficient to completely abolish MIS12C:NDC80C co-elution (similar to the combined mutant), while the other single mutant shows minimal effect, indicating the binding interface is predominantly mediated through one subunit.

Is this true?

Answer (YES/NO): NO